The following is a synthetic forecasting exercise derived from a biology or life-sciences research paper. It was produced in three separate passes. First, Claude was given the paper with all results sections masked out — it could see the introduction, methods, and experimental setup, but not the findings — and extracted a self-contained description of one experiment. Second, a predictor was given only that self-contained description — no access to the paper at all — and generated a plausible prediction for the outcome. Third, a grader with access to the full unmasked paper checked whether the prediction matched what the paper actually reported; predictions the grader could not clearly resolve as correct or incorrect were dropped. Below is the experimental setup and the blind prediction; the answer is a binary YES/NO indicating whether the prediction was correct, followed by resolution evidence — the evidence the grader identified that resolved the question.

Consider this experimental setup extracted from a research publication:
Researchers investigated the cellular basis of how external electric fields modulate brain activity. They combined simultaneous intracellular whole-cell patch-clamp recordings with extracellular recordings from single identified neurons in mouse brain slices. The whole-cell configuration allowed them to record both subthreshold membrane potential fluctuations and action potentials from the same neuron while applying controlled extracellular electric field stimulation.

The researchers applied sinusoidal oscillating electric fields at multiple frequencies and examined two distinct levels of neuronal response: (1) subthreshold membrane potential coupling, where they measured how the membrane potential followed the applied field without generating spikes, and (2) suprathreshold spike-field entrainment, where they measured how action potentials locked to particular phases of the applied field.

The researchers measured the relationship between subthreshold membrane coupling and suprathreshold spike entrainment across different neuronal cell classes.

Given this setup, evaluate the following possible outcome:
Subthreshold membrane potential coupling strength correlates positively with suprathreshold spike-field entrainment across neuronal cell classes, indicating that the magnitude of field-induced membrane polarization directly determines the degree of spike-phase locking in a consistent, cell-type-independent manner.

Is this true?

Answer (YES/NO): NO